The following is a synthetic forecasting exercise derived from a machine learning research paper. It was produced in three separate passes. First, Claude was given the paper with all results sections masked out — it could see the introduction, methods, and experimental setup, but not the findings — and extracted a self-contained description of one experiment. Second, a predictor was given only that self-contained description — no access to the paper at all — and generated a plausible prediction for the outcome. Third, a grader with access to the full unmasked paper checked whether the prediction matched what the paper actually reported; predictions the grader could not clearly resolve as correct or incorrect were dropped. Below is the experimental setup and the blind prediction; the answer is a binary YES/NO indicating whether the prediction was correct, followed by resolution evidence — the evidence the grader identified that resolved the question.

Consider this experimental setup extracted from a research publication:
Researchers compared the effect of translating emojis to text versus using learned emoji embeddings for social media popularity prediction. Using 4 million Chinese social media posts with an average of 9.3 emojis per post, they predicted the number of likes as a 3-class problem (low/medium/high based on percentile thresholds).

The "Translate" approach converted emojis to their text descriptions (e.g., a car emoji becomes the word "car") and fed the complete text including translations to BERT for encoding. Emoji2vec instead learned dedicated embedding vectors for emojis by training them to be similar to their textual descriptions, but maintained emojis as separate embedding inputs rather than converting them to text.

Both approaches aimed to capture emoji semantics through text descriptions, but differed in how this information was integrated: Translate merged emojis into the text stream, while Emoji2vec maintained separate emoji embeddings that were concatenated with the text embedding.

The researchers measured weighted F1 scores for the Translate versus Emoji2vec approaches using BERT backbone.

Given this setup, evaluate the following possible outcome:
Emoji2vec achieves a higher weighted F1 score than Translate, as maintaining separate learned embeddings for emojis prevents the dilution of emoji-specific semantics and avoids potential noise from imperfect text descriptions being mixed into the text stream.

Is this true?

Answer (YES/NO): YES